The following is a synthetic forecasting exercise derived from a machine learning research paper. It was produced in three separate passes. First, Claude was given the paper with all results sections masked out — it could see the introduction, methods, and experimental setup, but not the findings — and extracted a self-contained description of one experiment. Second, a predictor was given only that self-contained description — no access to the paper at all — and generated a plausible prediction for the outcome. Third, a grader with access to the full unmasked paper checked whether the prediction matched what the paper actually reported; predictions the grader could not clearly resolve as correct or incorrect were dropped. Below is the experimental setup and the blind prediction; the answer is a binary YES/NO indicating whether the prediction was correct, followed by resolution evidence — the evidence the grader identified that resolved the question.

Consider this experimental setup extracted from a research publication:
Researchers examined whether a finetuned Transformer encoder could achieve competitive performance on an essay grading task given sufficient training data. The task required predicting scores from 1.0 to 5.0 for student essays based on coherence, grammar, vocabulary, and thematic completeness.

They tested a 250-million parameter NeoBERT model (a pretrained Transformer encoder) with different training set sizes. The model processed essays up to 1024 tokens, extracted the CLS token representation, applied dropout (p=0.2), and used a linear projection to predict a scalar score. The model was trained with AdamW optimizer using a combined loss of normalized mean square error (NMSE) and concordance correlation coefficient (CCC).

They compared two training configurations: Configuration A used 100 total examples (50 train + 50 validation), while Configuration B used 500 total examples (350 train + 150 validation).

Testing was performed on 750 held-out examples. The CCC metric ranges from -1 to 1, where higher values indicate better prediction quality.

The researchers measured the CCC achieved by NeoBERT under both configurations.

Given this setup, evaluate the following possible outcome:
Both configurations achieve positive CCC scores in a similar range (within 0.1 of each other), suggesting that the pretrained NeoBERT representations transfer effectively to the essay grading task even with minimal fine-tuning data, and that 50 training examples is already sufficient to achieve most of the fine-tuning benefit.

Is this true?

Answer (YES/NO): NO